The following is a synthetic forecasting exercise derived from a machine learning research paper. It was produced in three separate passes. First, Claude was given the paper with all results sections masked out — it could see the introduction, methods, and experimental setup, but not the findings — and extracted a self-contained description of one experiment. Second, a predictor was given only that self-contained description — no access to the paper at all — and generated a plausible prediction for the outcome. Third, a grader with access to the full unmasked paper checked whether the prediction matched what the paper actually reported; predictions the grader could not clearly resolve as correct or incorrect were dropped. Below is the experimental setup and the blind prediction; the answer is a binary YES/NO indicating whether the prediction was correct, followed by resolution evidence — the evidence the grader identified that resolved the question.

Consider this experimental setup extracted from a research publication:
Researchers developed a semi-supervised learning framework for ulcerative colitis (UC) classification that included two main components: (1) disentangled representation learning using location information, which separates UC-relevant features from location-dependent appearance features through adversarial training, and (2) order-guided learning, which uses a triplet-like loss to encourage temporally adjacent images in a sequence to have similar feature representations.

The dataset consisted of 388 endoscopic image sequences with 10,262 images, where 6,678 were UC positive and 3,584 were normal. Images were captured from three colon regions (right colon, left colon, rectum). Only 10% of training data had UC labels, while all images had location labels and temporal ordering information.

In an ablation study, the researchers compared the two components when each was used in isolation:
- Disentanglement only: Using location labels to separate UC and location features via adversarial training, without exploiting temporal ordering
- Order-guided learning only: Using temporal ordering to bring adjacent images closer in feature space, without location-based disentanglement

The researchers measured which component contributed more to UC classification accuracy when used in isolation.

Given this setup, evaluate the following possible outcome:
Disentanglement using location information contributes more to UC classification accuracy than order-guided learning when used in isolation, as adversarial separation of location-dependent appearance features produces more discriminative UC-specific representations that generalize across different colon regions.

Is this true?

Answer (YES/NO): NO